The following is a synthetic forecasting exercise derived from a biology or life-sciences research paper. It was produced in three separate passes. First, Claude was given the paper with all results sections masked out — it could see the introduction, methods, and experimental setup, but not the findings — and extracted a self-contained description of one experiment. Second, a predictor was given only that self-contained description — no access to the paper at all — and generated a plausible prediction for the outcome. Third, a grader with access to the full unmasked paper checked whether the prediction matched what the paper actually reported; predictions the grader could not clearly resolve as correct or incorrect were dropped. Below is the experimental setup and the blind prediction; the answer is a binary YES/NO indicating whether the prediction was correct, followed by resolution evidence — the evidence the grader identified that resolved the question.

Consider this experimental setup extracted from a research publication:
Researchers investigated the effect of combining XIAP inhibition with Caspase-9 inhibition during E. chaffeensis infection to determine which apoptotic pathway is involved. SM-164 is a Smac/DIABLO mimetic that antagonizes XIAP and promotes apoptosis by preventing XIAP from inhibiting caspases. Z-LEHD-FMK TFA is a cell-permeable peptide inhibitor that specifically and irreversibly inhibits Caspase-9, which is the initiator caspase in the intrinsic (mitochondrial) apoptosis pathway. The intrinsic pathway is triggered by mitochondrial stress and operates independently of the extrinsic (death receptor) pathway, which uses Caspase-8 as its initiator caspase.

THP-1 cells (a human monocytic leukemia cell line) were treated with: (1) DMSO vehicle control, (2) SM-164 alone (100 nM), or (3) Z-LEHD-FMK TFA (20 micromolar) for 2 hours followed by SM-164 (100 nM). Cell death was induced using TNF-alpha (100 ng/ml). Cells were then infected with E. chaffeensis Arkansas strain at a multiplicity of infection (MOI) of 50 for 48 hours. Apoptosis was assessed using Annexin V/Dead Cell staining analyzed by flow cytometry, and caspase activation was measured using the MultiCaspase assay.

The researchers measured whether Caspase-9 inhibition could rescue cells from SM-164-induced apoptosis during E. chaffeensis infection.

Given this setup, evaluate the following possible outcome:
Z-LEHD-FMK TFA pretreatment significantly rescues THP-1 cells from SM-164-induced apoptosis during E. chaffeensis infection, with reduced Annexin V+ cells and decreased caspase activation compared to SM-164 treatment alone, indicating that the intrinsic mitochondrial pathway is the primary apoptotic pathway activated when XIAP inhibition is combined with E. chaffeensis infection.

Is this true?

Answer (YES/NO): YES